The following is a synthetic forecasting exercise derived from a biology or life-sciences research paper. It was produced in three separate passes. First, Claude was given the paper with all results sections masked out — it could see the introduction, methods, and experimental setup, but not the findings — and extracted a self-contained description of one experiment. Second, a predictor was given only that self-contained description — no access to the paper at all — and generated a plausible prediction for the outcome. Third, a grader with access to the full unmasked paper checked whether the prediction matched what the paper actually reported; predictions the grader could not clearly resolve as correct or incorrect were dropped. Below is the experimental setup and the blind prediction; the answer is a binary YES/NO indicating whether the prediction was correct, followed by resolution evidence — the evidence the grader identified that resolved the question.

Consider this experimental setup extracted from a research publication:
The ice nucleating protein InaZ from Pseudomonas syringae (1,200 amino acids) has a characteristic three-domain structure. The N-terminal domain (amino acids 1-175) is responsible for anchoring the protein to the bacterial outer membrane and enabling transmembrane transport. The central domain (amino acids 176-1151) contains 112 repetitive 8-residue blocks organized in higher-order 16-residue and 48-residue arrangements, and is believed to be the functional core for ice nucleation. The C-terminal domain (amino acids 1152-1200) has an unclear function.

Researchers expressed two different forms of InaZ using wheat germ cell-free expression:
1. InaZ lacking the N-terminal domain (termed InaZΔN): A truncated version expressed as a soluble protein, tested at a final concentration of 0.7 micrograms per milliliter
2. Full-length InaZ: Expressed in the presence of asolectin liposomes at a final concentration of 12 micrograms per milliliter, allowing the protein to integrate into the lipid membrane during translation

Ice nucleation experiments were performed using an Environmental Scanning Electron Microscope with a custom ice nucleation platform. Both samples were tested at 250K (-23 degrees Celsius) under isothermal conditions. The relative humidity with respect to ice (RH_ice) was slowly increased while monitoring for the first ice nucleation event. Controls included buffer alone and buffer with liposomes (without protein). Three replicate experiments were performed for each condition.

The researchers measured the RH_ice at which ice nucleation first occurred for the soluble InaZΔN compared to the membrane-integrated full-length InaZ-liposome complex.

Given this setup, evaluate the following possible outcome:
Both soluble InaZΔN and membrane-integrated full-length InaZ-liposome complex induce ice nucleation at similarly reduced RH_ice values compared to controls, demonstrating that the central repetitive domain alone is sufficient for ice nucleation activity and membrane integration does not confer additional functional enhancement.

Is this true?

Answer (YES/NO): YES